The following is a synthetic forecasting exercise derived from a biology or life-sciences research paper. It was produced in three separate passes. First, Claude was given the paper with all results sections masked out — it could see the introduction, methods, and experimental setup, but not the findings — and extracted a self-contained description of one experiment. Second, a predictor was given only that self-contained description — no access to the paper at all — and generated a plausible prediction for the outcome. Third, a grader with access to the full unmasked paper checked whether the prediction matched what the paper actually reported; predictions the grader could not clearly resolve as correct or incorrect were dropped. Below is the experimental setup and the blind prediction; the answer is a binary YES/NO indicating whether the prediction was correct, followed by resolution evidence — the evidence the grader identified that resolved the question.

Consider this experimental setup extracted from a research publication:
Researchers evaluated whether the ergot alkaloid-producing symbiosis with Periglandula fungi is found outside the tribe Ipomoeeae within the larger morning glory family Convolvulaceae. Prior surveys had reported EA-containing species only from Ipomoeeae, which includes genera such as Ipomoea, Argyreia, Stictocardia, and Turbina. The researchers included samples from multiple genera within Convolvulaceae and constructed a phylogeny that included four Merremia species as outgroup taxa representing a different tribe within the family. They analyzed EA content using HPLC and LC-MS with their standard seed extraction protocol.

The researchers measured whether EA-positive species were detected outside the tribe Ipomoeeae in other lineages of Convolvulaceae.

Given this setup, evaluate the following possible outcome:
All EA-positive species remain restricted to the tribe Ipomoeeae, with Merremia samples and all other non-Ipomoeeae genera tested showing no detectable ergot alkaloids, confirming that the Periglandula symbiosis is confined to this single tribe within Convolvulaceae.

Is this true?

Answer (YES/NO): YES